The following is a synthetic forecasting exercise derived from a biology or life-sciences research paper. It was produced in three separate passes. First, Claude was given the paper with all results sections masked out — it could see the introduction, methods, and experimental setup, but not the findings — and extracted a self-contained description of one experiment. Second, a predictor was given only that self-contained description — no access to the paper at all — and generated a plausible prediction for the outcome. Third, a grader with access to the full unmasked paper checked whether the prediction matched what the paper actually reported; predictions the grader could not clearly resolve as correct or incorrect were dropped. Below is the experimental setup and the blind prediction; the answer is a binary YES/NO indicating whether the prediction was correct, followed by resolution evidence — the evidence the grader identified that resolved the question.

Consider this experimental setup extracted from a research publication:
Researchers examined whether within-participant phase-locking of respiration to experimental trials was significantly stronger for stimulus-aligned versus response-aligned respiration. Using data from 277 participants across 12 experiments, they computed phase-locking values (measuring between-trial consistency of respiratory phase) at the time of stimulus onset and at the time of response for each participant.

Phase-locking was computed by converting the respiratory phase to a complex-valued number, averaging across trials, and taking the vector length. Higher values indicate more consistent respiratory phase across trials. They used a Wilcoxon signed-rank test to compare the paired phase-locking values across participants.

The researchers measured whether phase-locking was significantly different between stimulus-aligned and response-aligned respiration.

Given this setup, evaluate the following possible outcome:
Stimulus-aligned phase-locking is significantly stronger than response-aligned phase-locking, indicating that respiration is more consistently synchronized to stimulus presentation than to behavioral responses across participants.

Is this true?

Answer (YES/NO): YES